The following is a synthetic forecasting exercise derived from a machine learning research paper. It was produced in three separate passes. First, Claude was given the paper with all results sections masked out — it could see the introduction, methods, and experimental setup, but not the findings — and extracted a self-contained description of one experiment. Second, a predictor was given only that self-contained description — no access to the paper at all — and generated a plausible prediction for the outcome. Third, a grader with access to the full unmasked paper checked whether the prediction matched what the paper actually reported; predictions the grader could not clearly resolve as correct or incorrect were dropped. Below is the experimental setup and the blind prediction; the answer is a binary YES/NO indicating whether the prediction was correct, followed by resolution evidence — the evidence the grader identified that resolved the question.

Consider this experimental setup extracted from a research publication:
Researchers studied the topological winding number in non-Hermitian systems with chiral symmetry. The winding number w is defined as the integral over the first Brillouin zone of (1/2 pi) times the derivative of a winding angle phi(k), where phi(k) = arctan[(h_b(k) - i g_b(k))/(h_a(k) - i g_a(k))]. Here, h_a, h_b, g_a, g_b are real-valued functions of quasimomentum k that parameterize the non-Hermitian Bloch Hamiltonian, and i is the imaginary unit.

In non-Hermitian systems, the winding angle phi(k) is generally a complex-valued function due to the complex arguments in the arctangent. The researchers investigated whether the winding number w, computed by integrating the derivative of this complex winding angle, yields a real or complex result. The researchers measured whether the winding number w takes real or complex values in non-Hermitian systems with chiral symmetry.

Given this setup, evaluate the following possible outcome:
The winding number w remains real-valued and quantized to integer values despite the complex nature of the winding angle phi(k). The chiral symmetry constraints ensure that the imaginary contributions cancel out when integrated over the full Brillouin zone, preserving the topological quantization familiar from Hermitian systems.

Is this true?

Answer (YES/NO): NO